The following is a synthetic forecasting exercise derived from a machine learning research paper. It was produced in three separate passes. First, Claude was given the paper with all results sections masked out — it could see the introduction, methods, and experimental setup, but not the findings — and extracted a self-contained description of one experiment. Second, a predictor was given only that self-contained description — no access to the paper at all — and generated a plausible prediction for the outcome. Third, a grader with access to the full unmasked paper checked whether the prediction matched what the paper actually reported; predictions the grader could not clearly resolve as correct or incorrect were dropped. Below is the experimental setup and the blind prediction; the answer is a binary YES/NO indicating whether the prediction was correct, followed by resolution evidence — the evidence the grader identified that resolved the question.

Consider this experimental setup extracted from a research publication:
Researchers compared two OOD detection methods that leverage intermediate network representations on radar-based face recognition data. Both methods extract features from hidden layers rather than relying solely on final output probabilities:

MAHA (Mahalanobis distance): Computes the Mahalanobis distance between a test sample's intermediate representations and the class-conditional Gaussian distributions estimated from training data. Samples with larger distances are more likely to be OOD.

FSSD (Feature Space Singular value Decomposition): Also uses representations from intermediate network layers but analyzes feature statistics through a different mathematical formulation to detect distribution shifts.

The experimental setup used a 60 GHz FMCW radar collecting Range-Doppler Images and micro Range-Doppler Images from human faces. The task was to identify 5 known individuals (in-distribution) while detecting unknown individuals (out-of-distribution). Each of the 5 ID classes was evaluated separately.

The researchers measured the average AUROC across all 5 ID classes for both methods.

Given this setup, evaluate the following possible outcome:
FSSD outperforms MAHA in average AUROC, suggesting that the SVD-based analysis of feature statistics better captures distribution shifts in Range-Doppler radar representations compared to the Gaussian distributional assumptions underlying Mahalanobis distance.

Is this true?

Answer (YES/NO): NO